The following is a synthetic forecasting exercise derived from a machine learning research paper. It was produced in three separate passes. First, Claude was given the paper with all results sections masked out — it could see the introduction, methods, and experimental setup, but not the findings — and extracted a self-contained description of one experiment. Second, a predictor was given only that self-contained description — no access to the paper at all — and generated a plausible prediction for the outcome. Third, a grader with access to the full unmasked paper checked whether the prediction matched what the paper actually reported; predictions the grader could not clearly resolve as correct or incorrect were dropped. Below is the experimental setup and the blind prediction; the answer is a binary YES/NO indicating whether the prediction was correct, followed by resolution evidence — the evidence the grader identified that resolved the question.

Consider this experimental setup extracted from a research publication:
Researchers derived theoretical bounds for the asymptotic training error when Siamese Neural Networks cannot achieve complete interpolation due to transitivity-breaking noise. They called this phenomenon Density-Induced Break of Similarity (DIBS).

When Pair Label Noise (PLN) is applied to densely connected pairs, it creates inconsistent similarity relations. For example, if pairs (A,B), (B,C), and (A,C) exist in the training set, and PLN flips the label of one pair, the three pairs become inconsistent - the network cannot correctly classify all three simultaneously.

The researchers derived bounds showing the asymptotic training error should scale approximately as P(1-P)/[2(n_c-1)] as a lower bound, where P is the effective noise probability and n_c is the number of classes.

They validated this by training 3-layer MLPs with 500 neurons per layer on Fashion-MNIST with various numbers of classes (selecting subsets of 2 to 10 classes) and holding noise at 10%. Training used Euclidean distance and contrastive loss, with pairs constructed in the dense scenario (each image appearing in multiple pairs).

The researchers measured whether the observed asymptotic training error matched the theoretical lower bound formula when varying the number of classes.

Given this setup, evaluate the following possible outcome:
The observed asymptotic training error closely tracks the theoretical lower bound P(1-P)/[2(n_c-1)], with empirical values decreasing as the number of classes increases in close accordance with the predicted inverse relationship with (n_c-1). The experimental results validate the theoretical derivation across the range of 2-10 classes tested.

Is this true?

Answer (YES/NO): YES